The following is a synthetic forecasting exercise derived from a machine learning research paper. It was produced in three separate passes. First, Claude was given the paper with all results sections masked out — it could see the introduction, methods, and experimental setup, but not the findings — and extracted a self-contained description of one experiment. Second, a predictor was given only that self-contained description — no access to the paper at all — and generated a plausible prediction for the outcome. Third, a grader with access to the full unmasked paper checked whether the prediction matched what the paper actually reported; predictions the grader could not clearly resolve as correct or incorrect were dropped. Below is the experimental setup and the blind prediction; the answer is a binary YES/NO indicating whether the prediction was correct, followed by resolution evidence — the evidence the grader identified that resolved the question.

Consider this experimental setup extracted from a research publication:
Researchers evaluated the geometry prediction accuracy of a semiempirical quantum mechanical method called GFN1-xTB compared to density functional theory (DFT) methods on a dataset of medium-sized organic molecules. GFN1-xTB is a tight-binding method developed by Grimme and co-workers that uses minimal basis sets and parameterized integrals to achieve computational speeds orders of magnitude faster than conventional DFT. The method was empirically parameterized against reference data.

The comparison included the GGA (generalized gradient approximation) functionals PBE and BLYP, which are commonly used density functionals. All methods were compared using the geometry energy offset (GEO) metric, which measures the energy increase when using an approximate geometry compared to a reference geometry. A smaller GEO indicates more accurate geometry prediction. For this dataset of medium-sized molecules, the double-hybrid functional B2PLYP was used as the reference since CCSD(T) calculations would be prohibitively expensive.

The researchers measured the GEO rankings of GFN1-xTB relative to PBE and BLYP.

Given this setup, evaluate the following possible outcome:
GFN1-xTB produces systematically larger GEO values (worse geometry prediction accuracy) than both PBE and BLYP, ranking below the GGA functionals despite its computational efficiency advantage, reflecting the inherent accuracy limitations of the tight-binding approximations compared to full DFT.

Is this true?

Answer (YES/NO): NO